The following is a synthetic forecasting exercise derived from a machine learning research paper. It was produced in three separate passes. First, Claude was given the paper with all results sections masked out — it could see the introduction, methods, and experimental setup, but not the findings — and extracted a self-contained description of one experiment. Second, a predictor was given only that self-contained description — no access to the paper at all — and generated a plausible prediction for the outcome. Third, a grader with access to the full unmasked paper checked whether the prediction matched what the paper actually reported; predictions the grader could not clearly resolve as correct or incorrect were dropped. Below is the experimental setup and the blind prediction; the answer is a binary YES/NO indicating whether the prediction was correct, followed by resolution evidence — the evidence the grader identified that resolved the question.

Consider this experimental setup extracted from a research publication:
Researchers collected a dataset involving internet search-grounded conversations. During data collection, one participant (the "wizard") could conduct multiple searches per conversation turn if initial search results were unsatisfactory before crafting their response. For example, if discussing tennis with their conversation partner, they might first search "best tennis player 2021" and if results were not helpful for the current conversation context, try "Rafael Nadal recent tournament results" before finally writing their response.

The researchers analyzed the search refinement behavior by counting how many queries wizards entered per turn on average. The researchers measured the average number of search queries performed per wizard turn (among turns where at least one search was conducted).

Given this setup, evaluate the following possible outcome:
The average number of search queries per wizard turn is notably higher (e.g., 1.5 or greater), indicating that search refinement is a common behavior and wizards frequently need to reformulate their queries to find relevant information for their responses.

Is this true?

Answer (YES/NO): NO